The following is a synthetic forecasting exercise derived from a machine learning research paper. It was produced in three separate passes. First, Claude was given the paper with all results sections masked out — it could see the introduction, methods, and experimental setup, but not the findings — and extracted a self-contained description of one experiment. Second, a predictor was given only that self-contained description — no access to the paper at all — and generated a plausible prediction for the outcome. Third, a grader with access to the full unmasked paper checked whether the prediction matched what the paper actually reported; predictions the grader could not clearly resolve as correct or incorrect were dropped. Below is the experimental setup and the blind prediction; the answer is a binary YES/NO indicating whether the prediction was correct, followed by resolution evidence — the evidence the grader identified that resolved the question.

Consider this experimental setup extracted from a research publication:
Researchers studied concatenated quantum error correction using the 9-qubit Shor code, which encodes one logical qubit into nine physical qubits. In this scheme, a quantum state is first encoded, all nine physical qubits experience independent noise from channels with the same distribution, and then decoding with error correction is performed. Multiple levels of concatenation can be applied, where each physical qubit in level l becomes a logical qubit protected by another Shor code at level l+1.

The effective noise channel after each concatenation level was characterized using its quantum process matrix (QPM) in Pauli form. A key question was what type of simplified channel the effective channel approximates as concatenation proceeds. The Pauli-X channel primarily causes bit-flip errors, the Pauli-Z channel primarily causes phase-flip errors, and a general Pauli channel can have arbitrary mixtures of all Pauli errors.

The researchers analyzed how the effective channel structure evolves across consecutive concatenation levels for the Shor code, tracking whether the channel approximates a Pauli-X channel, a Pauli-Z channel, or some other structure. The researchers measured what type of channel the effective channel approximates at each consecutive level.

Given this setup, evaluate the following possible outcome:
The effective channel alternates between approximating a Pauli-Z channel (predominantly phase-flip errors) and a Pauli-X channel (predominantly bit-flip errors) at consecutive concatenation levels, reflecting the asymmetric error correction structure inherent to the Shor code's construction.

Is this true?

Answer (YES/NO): YES